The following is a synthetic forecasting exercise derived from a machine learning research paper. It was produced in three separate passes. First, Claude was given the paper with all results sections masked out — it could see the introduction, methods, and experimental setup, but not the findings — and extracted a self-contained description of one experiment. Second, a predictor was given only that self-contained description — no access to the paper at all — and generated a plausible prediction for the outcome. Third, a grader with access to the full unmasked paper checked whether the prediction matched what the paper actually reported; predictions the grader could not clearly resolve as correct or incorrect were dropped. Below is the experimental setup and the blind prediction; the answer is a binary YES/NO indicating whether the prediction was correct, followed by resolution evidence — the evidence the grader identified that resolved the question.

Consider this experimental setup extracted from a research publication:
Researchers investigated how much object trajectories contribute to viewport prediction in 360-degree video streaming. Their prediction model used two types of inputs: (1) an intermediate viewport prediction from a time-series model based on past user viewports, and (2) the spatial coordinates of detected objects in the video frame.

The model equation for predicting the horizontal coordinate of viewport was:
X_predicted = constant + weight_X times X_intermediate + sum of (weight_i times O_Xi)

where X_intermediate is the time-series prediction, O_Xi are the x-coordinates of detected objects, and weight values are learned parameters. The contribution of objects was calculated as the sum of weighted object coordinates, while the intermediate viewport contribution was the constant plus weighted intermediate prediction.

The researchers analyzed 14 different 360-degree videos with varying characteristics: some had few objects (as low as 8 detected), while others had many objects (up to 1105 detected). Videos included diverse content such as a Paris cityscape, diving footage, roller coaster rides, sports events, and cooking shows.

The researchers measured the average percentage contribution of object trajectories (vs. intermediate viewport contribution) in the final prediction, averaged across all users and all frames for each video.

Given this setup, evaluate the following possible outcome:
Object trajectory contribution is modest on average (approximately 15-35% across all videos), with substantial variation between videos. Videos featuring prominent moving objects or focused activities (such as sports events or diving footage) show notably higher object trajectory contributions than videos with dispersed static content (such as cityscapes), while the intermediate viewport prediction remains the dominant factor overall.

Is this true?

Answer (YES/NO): NO